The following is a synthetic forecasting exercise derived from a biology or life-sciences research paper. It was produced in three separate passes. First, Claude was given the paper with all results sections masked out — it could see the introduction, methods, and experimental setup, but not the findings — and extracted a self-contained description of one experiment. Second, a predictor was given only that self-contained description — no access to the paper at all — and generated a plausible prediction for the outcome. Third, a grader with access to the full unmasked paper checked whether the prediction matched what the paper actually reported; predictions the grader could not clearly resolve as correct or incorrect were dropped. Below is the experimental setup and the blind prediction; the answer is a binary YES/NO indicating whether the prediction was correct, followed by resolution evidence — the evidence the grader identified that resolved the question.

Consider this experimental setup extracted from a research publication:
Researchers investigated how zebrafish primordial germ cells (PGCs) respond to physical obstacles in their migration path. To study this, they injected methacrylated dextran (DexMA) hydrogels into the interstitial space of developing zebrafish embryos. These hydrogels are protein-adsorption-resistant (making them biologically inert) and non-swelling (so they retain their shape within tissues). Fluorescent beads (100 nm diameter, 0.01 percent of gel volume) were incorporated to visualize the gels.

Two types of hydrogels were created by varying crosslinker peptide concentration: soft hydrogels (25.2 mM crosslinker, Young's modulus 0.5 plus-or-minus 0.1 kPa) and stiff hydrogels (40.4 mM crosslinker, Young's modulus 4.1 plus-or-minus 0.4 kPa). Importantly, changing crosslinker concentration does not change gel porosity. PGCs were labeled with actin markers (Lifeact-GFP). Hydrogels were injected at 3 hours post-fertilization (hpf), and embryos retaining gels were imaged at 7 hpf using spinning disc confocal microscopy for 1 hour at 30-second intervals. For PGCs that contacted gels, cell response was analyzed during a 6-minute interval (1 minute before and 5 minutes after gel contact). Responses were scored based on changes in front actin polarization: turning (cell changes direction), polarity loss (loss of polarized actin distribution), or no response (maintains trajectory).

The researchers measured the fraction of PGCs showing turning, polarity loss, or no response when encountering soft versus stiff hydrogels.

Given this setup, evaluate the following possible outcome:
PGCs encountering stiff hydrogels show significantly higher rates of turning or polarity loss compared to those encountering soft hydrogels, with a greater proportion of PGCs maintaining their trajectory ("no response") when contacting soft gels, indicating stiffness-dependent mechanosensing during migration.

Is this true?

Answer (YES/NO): YES